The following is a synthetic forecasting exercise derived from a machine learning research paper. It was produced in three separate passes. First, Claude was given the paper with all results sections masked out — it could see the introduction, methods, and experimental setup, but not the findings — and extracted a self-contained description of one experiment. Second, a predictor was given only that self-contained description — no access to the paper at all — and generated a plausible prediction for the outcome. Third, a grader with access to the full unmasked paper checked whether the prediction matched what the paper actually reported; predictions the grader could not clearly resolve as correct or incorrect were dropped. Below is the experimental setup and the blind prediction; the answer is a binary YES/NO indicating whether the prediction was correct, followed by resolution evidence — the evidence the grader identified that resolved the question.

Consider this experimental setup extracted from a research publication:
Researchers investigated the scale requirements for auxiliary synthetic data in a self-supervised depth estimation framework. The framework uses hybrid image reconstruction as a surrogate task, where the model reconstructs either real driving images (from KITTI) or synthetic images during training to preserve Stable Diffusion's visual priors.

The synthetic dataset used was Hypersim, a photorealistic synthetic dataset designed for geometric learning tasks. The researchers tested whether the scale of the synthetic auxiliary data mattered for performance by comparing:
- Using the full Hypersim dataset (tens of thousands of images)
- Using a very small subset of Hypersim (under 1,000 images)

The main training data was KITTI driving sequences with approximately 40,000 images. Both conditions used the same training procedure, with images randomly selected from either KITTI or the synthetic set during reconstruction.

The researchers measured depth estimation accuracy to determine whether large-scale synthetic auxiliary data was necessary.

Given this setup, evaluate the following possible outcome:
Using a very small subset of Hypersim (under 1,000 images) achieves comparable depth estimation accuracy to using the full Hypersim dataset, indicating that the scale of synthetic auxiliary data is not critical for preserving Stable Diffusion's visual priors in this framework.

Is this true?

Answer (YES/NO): YES